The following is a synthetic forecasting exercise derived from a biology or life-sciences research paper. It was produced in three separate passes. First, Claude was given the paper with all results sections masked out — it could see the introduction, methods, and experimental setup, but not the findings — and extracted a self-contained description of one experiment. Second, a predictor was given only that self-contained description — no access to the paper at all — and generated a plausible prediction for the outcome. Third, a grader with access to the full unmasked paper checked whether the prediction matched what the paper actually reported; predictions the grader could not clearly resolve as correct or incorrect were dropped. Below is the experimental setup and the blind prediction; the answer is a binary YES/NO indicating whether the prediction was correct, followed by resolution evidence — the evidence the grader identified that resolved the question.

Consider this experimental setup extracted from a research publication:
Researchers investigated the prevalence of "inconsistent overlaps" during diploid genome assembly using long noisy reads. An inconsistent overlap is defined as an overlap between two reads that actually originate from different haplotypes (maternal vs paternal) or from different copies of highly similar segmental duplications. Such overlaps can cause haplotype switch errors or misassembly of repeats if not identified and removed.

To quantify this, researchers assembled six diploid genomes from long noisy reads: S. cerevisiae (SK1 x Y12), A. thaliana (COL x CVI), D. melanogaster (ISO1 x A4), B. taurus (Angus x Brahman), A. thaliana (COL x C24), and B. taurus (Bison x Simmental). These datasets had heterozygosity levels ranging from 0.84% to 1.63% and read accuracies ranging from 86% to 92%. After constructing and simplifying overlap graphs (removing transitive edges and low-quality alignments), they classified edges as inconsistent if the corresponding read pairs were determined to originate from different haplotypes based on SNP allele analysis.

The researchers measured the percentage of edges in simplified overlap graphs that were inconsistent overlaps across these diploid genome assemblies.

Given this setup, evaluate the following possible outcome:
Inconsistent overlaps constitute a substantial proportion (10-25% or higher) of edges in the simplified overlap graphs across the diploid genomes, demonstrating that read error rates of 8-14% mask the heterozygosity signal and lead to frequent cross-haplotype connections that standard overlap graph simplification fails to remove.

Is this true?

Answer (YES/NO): YES